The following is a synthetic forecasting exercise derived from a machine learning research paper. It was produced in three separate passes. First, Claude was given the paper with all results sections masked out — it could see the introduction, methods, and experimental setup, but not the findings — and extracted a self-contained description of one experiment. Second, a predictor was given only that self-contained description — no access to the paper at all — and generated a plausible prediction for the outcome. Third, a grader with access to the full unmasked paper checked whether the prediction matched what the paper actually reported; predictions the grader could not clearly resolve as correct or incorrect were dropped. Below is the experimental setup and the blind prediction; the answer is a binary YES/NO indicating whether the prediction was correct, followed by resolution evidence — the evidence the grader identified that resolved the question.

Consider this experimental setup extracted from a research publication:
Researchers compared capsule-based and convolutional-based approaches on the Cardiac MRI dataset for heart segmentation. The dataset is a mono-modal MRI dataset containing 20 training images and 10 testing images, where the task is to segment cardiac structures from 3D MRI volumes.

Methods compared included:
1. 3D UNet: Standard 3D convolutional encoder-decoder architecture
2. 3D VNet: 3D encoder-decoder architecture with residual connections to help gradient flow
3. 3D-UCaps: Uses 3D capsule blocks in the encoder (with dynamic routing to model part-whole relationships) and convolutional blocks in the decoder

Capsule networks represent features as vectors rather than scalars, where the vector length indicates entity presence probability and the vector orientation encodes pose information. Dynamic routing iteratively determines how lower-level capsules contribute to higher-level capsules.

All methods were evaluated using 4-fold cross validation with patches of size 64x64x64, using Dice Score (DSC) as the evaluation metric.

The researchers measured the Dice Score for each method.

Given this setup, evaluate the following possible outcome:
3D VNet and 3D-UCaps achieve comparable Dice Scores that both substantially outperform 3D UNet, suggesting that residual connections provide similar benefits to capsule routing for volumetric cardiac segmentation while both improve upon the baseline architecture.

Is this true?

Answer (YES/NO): NO